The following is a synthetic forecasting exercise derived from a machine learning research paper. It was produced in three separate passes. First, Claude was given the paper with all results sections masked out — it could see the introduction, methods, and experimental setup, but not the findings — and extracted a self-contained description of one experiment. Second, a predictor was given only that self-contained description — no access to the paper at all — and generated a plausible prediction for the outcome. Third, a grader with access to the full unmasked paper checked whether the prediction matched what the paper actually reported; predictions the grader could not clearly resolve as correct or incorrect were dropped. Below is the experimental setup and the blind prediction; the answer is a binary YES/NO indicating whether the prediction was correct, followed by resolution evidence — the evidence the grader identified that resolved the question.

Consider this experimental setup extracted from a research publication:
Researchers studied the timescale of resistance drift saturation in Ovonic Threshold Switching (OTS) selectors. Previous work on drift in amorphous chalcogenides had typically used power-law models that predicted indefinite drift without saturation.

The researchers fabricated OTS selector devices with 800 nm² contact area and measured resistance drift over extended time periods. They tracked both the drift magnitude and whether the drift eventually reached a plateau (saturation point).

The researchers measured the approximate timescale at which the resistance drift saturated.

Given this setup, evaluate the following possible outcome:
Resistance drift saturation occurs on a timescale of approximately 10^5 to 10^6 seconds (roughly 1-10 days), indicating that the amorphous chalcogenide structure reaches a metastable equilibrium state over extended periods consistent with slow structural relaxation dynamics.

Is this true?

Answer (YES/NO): NO